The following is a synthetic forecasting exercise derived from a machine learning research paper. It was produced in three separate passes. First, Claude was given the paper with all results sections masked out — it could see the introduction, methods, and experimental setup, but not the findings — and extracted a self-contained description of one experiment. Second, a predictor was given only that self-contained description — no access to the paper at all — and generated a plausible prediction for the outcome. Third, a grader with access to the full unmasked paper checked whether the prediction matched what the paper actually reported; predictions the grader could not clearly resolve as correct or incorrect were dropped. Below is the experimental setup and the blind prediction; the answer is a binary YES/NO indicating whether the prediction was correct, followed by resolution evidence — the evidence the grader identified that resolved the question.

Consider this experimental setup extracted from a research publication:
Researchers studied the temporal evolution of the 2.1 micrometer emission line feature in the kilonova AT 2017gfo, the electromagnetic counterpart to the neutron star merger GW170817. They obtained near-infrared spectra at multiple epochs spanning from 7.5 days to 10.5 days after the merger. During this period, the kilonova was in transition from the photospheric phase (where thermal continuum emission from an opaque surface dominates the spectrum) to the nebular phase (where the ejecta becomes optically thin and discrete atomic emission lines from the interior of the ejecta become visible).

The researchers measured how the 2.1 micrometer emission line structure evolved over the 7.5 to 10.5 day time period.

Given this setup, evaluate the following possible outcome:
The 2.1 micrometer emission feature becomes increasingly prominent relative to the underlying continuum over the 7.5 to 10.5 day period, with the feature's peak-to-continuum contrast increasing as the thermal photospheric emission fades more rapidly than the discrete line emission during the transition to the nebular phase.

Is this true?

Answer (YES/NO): YES